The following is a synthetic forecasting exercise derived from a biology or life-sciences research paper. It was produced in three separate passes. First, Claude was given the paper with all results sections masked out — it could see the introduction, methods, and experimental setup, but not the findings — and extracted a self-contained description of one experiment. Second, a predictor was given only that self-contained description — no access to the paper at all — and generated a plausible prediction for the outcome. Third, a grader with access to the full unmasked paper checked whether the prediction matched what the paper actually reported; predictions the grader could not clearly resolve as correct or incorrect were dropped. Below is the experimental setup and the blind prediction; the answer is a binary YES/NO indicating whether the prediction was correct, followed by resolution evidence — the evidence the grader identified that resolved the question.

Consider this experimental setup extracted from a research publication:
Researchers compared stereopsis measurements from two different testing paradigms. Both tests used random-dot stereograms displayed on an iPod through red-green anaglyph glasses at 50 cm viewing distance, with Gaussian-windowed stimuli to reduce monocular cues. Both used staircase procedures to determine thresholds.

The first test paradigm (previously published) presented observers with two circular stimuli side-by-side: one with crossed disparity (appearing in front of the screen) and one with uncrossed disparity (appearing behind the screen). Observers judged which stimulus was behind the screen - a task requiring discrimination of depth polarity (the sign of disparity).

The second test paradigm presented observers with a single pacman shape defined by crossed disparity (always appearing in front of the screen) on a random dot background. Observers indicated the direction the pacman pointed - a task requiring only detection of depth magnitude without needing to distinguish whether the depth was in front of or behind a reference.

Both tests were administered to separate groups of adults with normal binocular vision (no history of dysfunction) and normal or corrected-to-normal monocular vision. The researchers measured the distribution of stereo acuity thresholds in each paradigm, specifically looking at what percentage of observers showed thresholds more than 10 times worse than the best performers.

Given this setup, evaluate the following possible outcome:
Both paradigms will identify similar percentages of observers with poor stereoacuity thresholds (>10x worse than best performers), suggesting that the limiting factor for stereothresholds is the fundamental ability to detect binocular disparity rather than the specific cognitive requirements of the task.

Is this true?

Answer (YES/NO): NO